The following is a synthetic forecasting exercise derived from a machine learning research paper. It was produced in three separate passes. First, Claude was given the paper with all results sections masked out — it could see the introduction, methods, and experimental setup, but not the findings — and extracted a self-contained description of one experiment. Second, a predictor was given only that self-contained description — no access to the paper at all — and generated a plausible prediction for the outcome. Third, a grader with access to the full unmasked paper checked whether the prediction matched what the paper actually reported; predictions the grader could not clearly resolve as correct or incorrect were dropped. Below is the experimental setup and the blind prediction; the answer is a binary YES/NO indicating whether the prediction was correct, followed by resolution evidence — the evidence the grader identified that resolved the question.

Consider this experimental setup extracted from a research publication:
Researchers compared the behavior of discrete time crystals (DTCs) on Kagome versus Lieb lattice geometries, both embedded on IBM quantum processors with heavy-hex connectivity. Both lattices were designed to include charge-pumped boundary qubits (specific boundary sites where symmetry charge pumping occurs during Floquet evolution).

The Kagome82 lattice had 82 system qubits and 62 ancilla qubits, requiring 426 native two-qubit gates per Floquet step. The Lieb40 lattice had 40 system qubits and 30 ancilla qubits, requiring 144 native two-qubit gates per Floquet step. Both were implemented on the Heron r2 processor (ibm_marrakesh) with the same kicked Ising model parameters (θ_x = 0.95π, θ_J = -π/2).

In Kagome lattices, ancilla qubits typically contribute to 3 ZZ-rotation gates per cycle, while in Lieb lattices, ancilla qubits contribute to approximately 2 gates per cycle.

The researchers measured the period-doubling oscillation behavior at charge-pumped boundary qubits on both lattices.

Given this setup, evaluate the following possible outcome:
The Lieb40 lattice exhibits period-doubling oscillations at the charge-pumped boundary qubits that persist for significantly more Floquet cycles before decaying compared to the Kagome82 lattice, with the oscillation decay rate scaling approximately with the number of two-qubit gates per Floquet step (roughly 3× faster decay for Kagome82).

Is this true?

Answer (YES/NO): NO